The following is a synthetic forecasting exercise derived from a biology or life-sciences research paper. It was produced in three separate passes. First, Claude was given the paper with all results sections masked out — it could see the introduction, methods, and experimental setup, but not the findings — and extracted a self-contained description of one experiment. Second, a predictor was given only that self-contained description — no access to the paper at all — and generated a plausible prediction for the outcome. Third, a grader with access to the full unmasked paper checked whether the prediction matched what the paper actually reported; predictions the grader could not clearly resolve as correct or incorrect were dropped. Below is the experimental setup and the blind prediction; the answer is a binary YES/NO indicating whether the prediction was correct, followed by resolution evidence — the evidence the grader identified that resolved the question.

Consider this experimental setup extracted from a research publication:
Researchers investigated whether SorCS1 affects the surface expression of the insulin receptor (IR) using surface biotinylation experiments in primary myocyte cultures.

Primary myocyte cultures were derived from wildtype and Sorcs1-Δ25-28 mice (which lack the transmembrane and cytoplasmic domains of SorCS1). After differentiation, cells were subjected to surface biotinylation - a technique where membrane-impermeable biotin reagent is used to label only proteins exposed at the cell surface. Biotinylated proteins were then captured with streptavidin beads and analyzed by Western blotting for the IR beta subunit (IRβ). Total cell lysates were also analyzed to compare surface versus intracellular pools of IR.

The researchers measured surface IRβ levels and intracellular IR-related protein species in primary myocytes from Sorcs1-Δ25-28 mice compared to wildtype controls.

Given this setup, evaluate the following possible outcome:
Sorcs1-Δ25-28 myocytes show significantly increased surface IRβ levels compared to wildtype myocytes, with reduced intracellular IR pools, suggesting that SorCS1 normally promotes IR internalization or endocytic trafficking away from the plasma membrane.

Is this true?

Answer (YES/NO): NO